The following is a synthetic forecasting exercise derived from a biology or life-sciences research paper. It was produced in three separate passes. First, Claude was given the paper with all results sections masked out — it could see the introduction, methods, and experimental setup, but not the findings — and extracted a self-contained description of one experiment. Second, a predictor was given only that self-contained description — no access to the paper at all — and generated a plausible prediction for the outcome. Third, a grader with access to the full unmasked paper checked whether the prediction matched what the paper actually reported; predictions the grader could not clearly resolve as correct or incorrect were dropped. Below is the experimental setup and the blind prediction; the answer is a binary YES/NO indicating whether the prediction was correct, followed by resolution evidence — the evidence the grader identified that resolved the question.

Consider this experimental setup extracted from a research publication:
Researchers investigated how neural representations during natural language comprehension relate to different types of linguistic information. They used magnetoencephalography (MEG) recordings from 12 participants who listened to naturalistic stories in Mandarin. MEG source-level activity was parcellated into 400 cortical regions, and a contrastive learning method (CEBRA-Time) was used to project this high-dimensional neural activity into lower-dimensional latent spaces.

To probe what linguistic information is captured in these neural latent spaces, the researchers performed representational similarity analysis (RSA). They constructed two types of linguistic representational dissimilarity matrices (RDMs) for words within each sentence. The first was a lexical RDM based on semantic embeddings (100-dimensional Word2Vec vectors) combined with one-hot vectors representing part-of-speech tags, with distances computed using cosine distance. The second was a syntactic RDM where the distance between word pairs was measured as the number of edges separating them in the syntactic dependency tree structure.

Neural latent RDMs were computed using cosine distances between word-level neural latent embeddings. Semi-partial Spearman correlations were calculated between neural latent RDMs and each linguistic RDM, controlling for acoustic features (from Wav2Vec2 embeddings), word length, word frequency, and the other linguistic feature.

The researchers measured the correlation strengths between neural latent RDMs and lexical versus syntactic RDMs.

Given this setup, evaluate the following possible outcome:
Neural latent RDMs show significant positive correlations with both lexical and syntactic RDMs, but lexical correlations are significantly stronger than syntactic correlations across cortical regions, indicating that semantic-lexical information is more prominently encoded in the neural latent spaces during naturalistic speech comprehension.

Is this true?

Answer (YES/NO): NO